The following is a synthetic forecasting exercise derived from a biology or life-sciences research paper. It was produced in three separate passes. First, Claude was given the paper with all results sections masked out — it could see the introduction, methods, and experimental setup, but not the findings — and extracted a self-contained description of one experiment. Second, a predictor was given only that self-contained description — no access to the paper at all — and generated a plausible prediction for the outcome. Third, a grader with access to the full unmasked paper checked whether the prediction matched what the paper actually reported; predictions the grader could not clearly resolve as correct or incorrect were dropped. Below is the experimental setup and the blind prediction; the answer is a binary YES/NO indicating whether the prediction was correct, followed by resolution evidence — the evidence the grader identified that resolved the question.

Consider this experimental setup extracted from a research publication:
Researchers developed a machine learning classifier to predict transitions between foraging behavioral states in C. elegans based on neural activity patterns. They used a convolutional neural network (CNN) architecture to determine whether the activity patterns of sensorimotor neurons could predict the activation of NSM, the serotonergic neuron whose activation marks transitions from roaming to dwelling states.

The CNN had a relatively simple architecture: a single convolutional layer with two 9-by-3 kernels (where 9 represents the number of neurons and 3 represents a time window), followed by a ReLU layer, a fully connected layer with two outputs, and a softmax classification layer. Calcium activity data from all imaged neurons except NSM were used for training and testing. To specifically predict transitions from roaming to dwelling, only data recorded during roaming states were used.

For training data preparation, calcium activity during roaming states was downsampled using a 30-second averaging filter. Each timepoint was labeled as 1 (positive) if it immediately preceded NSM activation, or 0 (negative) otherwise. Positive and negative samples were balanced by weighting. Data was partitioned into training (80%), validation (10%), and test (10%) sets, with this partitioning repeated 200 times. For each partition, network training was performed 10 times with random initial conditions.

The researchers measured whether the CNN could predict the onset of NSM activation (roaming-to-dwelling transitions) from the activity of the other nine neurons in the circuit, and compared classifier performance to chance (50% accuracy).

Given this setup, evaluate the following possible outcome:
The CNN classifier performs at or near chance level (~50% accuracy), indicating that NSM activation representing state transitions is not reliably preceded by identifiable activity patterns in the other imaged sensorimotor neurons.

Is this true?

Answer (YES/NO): NO